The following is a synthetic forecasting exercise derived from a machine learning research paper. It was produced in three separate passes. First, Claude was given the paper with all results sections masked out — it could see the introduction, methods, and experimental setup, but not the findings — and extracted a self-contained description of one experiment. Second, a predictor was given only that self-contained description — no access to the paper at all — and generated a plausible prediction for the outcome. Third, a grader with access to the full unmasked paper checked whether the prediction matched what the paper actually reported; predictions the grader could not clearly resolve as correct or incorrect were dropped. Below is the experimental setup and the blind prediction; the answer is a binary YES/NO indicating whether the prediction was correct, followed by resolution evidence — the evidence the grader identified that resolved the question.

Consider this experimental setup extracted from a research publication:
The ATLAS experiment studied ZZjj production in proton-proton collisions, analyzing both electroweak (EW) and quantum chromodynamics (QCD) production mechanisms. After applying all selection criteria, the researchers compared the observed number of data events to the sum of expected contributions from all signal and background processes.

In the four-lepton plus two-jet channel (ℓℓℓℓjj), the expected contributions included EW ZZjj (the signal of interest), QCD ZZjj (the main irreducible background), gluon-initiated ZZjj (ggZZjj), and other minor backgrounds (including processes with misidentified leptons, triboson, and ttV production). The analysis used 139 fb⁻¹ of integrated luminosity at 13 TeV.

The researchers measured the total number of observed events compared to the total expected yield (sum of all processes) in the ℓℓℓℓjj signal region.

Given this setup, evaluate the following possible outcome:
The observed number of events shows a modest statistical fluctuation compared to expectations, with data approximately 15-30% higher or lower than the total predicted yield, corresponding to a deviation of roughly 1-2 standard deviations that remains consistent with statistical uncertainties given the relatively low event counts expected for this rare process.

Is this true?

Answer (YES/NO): NO